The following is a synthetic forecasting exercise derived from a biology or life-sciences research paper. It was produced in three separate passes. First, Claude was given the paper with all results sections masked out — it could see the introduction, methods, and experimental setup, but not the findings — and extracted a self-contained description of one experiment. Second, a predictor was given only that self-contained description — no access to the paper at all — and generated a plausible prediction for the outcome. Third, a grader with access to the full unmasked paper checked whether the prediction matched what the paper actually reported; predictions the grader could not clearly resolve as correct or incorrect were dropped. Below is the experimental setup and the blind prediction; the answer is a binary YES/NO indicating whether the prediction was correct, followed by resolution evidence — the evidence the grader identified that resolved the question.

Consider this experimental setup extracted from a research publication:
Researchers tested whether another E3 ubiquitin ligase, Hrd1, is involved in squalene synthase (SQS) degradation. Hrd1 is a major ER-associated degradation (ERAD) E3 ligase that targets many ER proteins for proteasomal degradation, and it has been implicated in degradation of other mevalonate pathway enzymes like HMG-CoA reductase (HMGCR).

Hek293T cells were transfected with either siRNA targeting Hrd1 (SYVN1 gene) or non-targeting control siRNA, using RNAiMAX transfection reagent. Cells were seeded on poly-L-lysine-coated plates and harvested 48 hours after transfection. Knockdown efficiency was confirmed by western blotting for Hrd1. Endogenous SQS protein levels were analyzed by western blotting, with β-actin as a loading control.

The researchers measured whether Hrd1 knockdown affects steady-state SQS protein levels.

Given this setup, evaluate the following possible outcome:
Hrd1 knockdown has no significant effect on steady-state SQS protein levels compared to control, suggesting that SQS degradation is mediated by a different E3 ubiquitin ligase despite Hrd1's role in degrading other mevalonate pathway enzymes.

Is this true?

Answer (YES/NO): NO